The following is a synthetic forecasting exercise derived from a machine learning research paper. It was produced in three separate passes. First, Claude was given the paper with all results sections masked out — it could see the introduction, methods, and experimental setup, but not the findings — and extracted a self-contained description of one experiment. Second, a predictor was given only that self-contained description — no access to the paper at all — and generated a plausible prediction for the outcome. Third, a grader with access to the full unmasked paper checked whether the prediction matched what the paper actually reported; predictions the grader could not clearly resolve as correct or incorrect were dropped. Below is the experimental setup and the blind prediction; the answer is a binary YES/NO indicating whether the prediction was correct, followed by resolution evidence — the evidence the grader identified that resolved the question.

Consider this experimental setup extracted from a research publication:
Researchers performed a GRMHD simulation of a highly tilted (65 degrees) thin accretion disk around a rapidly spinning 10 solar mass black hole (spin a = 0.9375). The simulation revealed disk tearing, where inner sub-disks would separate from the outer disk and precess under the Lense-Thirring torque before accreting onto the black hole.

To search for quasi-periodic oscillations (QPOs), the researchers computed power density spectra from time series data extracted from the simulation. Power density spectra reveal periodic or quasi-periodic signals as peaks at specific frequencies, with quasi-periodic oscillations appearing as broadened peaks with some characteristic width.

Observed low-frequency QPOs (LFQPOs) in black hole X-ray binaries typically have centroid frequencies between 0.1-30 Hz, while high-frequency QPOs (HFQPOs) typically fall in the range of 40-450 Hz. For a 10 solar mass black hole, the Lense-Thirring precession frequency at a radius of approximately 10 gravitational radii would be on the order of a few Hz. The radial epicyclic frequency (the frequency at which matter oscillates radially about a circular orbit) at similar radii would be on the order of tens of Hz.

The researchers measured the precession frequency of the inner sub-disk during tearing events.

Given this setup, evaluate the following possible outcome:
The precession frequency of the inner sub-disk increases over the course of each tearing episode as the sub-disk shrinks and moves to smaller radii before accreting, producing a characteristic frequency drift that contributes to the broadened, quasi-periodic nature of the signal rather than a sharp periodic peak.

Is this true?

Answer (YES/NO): NO